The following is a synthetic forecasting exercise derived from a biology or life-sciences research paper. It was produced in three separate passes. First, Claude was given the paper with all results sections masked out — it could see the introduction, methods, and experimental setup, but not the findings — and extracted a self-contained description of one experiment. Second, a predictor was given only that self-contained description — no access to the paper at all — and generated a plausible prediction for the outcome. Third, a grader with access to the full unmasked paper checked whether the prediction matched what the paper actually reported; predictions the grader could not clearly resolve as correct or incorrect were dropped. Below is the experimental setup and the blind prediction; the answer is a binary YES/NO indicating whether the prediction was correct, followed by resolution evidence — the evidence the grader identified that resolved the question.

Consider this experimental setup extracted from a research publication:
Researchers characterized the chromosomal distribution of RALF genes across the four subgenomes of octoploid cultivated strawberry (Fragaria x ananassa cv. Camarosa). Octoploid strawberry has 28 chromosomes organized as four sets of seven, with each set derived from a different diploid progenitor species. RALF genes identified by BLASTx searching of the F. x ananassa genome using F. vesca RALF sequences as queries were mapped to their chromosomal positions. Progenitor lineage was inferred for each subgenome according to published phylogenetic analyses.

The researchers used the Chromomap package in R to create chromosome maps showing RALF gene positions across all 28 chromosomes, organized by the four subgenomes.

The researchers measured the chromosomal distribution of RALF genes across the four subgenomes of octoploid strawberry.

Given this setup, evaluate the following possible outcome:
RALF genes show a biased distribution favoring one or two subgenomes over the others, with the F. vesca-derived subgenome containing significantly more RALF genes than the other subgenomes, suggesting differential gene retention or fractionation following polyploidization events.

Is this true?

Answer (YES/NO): NO